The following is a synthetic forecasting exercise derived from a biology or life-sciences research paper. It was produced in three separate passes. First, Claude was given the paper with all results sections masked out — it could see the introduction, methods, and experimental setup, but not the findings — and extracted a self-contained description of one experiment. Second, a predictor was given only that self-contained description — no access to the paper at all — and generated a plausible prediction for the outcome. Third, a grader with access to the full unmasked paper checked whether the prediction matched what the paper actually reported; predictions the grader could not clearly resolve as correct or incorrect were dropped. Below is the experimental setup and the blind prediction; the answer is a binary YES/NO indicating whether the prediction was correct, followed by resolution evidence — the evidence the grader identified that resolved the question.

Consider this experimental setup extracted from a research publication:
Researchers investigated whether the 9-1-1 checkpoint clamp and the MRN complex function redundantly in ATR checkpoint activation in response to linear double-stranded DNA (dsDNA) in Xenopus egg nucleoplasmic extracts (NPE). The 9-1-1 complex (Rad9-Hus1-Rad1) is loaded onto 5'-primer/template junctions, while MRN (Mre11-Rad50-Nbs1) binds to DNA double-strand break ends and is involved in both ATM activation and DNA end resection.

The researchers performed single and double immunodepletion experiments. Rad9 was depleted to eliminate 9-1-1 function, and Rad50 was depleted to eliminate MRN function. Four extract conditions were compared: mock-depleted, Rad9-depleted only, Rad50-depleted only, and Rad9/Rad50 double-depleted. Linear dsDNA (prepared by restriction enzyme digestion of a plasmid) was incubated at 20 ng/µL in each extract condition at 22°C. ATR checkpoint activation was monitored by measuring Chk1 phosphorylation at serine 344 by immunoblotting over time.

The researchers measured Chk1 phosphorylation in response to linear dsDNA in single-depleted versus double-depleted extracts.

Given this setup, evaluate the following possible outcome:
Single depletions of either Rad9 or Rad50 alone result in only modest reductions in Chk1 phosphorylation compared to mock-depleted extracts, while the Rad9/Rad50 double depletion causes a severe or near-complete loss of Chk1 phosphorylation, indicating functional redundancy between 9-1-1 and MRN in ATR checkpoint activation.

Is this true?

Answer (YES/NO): YES